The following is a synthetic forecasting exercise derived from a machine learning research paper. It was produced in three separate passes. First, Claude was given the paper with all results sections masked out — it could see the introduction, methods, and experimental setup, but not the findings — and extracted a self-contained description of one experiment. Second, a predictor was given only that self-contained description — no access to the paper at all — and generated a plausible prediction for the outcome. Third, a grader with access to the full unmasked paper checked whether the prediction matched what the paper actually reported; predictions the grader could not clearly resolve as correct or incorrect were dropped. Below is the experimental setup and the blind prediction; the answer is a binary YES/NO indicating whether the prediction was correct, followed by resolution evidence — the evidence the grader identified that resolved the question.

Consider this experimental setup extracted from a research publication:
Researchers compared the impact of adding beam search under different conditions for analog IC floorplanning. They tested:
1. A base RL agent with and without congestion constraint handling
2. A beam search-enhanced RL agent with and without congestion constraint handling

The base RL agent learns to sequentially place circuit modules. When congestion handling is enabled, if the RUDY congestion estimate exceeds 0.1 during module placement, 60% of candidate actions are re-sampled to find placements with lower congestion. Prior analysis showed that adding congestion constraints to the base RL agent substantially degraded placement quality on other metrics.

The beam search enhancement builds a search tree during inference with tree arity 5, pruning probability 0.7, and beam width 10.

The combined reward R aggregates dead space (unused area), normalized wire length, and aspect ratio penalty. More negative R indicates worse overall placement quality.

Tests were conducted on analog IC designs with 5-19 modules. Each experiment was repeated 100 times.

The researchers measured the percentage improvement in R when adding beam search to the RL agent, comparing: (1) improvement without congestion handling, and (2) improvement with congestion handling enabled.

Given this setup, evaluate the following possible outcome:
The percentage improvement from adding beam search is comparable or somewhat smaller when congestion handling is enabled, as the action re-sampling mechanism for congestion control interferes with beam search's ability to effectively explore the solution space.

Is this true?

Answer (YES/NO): NO